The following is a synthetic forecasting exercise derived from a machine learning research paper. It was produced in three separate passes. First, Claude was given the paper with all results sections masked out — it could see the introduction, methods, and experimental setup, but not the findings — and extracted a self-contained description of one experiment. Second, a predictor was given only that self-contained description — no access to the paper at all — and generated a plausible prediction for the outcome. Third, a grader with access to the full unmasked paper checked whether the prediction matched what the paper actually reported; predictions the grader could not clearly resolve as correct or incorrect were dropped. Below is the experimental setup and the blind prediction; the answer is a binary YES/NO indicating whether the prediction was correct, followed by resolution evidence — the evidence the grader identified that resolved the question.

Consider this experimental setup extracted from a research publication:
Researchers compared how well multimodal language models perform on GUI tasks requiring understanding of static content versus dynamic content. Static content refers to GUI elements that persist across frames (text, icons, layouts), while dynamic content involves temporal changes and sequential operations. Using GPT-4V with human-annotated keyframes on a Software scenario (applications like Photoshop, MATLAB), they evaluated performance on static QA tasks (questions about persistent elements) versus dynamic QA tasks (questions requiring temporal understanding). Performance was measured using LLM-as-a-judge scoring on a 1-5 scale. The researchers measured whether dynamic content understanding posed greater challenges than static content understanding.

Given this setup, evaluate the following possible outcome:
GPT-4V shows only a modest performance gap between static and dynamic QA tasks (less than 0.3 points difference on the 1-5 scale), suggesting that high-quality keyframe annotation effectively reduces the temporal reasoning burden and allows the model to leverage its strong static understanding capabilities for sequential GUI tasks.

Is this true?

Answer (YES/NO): NO